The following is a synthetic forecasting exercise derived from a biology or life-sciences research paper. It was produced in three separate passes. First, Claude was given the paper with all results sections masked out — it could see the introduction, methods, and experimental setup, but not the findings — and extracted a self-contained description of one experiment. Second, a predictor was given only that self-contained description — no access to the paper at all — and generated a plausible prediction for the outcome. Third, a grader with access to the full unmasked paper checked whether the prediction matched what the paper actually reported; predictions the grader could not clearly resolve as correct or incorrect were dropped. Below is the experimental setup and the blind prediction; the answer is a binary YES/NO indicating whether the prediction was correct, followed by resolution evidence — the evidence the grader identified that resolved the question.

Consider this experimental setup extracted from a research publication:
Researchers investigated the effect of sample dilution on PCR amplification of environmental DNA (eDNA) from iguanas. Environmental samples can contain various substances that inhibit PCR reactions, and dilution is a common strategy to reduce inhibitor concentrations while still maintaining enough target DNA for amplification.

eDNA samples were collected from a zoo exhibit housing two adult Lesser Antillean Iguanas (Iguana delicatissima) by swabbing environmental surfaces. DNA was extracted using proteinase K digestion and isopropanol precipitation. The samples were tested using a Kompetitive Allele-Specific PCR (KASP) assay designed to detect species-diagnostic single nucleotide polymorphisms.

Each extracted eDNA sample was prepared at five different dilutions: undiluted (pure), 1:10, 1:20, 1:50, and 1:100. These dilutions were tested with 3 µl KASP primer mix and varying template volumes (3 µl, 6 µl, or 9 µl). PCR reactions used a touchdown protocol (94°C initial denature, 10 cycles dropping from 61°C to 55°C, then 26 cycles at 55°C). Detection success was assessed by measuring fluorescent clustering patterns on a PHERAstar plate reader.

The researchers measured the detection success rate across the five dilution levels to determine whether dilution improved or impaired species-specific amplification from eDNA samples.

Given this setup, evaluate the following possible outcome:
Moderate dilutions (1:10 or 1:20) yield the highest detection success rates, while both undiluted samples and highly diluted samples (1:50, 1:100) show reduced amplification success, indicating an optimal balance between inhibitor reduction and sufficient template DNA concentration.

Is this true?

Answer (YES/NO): NO